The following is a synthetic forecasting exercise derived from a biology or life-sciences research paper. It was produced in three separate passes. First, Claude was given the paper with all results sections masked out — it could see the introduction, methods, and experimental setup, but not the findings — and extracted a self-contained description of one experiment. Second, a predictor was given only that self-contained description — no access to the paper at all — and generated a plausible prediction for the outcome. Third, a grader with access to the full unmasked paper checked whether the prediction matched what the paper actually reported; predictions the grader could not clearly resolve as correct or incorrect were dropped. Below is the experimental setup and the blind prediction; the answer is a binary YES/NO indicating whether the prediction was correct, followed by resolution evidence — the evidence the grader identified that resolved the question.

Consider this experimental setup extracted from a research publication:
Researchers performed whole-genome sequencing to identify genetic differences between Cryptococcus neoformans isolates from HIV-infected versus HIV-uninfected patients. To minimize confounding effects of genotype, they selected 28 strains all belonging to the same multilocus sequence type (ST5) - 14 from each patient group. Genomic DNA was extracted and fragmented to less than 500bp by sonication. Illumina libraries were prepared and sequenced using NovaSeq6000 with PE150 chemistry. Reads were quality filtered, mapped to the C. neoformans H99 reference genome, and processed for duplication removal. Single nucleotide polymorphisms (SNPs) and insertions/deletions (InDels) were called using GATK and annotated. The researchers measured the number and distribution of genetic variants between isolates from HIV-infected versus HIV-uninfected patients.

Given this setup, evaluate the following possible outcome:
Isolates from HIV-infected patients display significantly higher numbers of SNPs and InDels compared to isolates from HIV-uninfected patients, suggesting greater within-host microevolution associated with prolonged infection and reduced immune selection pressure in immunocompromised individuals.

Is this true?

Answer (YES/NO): NO